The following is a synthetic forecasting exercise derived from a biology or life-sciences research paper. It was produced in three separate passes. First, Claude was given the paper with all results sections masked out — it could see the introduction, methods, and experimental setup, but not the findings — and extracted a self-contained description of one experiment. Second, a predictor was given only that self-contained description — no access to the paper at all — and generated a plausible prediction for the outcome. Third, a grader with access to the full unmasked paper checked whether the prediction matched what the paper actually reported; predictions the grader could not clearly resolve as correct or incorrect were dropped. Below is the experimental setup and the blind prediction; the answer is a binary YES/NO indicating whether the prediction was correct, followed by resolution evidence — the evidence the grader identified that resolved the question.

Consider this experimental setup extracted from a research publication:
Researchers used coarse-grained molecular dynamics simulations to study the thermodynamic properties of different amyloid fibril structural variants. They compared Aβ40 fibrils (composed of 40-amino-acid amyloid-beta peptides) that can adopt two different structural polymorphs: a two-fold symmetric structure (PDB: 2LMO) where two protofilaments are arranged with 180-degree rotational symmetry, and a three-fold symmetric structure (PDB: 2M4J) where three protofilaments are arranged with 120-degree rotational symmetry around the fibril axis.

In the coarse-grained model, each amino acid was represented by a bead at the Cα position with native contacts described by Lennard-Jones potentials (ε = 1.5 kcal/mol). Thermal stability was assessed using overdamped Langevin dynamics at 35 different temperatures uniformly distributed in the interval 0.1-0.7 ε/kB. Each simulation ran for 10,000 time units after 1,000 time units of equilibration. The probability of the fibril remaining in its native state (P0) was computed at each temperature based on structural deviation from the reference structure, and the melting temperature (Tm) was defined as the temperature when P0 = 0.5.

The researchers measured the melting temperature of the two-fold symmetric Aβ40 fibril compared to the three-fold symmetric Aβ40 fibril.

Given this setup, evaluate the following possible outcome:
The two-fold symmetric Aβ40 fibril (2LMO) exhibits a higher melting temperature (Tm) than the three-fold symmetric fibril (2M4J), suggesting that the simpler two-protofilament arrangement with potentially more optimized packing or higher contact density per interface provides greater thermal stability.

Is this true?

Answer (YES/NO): NO